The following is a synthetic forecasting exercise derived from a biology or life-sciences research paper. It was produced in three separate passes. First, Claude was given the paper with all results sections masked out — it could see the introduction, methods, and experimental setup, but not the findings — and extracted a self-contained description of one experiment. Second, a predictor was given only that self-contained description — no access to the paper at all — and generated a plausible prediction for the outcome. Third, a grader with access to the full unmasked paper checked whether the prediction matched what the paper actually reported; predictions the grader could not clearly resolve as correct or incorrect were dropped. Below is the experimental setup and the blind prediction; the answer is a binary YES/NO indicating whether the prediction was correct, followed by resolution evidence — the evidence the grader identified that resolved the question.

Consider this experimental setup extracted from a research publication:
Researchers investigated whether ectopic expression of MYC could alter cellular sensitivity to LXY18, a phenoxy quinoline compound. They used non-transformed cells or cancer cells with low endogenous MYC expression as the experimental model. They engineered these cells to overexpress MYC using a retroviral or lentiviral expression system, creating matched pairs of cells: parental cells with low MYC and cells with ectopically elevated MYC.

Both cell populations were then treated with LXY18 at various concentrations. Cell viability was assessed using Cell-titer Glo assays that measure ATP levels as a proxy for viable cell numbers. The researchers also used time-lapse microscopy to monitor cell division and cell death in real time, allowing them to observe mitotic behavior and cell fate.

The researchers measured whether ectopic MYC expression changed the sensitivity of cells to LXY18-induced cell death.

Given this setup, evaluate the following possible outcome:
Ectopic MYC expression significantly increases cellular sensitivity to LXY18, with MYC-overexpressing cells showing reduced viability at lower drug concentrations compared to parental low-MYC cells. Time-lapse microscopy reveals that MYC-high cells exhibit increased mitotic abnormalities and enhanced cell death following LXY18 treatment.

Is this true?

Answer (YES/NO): YES